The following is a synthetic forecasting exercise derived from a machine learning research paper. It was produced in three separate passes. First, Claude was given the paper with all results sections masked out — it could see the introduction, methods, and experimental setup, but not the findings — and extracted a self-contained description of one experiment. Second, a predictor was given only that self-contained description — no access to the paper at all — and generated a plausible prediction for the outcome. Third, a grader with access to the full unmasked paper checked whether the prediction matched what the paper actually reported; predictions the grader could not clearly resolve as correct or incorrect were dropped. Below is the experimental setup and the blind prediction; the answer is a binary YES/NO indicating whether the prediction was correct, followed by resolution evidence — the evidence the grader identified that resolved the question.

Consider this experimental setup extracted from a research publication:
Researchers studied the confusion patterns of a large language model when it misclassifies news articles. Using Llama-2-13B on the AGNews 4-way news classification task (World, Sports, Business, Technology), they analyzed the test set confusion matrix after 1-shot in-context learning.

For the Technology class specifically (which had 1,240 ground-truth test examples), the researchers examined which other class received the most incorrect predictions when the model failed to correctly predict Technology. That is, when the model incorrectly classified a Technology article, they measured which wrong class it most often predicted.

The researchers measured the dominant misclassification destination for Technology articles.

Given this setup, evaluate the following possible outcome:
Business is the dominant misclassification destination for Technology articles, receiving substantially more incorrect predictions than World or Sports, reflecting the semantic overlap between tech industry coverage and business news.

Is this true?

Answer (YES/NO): YES